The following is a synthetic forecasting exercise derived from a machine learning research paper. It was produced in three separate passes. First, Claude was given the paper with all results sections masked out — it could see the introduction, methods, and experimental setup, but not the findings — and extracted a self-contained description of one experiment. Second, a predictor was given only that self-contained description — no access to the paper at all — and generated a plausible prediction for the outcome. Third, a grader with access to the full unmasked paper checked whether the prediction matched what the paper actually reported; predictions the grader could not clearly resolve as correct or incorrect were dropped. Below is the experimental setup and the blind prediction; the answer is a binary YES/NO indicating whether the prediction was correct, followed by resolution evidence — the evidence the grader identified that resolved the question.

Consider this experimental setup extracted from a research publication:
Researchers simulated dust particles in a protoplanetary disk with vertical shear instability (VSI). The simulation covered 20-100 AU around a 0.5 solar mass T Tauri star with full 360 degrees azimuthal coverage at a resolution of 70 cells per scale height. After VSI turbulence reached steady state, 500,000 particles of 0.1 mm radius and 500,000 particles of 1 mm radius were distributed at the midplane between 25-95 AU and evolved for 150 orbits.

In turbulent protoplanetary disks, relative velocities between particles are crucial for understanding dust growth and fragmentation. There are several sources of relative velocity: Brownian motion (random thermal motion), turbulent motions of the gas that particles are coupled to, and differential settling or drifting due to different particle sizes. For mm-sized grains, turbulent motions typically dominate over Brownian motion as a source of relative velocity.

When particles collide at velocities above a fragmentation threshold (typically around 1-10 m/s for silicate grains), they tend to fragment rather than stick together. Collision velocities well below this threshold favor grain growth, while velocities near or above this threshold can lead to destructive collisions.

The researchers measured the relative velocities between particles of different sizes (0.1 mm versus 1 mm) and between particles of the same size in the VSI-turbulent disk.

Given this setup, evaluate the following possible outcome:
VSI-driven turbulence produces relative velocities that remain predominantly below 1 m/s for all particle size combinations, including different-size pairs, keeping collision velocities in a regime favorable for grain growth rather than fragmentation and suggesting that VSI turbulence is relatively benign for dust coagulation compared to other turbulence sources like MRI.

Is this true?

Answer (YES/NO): NO